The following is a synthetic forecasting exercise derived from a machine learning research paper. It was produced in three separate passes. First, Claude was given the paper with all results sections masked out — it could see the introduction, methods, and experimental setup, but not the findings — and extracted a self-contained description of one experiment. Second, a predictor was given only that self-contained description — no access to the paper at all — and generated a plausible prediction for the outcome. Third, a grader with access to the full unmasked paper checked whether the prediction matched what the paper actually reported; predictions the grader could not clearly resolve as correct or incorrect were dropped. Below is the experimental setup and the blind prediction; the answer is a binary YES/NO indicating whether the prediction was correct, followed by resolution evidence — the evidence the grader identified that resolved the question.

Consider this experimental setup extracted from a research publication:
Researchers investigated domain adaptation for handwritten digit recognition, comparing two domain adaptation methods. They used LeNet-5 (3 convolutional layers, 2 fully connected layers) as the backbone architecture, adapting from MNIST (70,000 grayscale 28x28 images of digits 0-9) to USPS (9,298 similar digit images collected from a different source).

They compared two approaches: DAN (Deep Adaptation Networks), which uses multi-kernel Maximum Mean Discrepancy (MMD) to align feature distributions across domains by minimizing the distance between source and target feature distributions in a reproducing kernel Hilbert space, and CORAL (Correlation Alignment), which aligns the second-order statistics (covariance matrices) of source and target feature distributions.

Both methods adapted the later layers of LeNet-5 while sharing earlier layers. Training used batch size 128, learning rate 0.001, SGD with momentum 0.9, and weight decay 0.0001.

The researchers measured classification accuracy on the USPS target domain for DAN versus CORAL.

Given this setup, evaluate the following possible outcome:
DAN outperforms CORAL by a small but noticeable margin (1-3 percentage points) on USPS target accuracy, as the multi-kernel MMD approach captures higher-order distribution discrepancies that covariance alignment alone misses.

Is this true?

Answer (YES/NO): NO